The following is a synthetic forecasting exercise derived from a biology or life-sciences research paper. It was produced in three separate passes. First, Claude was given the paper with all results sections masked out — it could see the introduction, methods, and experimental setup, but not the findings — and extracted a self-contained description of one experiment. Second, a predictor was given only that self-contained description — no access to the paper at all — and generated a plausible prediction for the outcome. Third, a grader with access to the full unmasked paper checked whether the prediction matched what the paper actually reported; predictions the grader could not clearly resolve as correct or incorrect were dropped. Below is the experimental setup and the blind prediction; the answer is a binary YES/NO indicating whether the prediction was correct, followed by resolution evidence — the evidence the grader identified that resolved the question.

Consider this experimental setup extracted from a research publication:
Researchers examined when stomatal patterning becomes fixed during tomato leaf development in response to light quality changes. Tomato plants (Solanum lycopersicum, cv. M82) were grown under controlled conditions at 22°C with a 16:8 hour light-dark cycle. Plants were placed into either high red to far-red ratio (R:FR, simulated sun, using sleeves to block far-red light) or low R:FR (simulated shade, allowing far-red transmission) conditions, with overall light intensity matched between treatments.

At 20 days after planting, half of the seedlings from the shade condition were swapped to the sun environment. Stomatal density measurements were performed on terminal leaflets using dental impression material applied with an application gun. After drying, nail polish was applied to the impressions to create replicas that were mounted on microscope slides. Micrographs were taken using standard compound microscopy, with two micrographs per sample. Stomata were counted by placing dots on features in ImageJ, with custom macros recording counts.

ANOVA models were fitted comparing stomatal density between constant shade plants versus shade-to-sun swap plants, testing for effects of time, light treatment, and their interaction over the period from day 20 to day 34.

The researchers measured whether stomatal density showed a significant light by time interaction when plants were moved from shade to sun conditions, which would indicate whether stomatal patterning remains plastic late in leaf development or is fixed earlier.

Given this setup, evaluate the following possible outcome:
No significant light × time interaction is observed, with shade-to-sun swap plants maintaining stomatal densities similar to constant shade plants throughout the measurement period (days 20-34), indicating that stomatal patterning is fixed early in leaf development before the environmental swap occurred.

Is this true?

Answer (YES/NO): NO